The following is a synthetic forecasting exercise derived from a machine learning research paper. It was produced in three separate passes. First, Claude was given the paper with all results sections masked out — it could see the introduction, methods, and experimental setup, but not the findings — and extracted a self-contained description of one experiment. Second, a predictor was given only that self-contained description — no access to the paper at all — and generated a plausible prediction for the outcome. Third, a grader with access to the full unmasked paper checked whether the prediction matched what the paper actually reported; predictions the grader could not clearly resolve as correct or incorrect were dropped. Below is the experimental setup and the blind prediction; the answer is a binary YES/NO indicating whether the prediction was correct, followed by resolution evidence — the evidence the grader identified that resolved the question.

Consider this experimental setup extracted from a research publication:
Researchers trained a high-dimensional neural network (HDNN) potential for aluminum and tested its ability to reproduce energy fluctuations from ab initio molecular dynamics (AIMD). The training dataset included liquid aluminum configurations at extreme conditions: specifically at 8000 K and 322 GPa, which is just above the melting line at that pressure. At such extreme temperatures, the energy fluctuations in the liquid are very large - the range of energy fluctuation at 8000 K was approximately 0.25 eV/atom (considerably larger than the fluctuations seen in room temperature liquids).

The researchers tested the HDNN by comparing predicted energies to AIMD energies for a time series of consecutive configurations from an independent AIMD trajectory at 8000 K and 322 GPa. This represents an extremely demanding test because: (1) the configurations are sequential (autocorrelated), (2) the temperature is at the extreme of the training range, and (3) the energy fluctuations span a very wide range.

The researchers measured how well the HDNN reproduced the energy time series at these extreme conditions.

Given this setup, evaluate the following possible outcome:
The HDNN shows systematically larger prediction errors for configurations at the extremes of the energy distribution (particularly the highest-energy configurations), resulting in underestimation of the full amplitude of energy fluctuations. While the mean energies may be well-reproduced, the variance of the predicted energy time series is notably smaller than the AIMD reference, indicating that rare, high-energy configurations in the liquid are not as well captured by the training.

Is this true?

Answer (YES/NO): NO